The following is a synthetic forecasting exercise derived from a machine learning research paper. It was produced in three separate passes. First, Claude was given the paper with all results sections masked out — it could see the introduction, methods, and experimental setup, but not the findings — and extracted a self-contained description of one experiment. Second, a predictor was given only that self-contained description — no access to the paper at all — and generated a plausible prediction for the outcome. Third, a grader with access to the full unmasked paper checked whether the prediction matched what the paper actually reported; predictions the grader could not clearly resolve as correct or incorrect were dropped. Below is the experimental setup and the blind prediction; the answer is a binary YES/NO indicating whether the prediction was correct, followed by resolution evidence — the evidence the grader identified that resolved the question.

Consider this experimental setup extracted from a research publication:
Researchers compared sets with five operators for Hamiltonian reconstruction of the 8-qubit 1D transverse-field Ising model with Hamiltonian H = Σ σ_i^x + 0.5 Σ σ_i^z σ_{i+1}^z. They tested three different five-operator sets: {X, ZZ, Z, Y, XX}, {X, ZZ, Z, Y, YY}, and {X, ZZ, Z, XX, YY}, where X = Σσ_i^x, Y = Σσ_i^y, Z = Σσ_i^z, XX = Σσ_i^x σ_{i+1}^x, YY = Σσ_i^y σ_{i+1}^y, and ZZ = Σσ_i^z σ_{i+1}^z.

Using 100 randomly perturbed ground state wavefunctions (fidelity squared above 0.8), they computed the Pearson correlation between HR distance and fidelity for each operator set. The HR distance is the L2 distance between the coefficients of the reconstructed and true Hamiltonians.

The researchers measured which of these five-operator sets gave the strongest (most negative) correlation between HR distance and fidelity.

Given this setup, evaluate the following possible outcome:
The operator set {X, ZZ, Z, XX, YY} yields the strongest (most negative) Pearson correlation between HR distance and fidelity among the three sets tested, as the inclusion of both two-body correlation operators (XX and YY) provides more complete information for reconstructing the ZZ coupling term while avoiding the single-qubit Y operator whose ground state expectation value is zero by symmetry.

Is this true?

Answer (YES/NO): NO